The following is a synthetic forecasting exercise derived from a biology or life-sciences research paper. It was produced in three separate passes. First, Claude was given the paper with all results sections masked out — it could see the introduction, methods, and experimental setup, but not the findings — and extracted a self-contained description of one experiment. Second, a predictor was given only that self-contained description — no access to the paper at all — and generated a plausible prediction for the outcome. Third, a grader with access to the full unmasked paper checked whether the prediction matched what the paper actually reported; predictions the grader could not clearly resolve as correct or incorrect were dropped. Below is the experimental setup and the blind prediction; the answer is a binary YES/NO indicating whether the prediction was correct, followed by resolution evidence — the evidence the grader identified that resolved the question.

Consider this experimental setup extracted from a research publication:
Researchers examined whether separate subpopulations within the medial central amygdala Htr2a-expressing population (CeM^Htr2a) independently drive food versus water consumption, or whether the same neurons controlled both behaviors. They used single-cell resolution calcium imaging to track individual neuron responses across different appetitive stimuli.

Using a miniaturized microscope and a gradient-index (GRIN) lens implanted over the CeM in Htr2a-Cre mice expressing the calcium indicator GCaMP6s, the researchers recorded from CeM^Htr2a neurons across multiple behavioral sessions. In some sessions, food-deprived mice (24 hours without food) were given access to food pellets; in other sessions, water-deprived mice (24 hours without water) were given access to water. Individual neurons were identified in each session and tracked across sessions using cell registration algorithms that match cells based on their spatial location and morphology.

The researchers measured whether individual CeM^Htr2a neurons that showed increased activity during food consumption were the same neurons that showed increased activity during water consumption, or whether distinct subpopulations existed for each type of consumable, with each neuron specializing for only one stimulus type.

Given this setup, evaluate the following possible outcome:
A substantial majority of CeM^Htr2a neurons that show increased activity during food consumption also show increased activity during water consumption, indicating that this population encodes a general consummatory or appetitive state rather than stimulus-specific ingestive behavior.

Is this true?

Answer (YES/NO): NO